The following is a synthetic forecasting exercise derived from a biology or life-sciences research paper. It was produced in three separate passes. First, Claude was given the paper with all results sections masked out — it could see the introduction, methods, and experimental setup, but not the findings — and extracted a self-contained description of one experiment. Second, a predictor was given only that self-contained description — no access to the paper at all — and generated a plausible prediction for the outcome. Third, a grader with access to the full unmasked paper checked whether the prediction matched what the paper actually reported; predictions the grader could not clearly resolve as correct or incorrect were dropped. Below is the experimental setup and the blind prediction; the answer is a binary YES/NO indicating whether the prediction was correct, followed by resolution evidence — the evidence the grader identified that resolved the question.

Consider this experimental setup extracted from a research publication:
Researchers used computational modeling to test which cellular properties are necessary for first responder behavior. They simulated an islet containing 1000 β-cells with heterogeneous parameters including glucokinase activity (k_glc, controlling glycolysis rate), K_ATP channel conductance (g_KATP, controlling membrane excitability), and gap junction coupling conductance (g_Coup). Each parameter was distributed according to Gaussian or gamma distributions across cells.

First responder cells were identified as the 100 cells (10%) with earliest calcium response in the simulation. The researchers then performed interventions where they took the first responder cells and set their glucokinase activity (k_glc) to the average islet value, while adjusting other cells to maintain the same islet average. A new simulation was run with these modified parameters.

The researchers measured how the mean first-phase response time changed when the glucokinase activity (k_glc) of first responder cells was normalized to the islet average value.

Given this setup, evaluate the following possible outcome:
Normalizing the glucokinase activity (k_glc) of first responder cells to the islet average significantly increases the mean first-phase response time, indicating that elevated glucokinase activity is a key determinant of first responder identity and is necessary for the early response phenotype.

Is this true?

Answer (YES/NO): NO